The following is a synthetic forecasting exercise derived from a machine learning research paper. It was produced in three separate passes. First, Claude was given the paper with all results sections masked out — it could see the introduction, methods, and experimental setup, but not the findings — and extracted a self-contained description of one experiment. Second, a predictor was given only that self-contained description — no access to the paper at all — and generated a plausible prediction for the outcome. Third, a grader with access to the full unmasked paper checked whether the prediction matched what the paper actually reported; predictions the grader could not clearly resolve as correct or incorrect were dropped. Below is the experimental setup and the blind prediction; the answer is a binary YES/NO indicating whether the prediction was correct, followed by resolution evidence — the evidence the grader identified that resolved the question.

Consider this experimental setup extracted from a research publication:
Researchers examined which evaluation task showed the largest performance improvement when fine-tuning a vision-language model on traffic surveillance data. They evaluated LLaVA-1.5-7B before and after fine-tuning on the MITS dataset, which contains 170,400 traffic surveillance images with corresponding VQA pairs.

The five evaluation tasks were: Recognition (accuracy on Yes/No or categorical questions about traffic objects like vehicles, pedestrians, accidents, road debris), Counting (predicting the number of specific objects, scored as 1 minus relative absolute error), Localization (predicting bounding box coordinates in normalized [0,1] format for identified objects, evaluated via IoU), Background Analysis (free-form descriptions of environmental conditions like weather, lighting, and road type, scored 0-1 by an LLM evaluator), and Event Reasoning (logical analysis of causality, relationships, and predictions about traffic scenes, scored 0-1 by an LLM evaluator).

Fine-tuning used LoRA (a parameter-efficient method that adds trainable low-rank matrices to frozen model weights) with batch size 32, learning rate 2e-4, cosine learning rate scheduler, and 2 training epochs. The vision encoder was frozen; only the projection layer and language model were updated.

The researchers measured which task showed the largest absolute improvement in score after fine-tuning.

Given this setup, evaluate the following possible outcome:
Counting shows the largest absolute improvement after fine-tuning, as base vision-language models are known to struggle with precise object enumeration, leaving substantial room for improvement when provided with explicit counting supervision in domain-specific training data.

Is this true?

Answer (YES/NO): NO